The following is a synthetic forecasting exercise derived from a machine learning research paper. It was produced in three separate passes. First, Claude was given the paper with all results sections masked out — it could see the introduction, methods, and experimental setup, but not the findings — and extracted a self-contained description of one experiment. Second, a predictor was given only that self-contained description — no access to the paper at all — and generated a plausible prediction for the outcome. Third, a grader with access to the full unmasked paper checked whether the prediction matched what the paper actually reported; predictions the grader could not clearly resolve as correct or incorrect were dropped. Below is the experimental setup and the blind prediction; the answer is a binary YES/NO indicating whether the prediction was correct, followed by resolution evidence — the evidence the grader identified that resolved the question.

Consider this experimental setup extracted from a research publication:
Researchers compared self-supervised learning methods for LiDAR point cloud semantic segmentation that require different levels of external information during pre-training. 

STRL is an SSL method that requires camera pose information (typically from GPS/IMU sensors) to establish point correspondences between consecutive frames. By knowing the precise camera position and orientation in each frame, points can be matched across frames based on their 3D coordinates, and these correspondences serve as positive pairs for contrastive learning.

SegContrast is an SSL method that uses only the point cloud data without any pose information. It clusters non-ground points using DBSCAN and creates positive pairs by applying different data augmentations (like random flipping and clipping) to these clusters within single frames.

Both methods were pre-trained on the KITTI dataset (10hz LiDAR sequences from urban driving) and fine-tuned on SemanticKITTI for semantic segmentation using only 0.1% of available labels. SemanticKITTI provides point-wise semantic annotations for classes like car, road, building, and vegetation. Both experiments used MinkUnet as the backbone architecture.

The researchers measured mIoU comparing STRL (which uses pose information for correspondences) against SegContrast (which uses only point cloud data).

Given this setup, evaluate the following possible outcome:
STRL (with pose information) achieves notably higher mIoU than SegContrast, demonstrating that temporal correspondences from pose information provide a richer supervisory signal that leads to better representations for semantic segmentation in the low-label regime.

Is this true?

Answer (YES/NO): NO